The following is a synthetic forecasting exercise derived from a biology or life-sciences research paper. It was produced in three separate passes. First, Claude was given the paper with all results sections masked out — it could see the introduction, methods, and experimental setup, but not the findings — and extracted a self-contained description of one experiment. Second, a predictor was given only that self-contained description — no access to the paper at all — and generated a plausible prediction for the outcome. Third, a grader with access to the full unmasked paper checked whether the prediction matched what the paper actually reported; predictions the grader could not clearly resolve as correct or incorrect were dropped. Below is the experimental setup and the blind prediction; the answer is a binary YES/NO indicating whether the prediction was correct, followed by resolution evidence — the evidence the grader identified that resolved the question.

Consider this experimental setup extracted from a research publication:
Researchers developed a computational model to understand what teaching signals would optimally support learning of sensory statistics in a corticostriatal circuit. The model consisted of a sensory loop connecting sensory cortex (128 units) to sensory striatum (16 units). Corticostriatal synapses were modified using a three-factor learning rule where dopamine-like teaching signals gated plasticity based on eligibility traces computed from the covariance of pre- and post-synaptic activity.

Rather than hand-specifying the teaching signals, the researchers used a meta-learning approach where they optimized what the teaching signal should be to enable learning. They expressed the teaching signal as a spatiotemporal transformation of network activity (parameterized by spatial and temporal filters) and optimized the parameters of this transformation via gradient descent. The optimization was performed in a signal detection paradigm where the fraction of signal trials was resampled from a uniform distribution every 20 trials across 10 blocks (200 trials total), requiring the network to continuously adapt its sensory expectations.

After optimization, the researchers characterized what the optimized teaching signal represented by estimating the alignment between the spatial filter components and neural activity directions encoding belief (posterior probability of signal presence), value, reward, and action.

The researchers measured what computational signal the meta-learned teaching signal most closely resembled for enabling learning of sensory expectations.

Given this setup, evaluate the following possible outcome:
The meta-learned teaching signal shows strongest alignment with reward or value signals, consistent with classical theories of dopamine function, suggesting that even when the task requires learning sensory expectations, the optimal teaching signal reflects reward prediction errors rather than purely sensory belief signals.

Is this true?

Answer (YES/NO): NO